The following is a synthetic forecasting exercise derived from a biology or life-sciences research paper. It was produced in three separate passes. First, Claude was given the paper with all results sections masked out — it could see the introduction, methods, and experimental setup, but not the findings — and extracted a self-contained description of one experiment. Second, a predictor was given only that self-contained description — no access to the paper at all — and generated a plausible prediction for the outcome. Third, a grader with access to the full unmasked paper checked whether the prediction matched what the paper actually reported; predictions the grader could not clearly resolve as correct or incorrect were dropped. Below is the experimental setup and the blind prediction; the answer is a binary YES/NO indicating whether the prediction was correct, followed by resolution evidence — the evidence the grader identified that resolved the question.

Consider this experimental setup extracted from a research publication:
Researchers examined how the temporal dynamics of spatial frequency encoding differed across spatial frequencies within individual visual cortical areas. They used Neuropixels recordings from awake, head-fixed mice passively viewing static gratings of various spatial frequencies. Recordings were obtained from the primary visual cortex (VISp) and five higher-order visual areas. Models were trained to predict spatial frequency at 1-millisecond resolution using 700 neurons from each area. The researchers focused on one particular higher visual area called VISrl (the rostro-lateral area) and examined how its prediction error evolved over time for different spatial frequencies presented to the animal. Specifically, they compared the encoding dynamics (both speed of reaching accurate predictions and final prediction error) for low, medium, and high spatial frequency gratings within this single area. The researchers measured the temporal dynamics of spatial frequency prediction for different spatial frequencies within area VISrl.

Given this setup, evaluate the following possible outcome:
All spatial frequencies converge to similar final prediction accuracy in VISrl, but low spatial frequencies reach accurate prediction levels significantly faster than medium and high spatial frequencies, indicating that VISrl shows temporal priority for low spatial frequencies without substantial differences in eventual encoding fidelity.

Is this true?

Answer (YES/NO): NO